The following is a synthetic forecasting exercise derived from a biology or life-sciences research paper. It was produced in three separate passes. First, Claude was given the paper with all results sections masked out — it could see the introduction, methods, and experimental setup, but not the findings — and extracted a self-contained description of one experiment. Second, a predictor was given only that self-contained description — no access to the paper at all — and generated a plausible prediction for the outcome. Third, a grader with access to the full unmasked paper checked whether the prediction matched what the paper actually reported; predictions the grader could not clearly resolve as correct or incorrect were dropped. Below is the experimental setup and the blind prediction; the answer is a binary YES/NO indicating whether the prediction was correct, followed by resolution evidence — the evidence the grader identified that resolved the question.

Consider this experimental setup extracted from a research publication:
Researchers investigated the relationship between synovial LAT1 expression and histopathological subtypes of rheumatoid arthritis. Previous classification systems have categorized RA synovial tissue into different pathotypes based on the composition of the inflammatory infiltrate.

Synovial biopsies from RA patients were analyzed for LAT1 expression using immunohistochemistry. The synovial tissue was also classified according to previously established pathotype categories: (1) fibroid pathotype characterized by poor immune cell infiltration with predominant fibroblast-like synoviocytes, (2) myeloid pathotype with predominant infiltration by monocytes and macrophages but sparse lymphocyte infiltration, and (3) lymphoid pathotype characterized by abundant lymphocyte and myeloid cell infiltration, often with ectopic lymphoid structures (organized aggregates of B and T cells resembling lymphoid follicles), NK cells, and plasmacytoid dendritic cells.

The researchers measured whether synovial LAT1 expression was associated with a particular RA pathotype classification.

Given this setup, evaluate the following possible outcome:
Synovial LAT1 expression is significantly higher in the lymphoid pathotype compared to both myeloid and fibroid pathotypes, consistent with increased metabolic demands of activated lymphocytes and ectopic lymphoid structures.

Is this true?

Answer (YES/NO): YES